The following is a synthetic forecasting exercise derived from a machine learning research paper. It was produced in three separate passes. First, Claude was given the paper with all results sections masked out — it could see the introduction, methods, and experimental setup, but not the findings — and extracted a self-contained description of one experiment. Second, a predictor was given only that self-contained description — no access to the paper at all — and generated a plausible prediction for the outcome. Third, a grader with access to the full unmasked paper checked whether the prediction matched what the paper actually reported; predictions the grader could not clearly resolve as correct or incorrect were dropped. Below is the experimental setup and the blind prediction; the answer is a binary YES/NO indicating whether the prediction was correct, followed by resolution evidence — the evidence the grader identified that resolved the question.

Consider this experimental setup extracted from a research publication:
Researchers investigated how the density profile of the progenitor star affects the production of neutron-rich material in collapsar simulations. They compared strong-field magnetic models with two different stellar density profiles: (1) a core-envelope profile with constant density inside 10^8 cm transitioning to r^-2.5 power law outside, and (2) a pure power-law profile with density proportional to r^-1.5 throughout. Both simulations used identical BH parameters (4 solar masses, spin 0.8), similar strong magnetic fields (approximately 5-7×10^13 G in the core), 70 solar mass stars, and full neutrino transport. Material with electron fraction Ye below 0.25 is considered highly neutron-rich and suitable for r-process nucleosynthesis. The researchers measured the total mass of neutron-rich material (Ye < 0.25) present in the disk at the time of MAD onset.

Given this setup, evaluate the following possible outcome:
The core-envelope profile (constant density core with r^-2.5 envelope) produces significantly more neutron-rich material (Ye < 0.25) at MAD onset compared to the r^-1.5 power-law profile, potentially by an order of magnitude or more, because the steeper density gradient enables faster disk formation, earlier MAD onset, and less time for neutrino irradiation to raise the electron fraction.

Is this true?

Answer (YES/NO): YES